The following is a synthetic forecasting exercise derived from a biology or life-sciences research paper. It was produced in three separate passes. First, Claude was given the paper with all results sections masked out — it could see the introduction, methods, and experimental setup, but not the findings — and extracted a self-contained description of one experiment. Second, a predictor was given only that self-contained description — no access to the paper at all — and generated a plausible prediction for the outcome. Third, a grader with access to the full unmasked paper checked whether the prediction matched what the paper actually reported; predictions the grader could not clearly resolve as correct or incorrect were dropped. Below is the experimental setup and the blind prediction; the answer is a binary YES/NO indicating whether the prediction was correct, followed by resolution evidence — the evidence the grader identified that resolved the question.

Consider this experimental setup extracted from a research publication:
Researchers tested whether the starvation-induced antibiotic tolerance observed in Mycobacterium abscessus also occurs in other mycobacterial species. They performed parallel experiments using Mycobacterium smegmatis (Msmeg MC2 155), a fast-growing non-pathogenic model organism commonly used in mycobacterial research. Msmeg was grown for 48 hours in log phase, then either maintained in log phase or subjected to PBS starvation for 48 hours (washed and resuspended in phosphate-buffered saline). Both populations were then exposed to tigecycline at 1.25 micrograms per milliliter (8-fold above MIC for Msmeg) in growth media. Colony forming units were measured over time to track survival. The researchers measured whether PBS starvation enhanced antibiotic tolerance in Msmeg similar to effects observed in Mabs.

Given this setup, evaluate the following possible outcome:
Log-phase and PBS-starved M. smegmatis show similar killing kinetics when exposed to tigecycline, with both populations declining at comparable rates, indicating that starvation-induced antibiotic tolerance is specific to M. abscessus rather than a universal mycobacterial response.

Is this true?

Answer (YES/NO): NO